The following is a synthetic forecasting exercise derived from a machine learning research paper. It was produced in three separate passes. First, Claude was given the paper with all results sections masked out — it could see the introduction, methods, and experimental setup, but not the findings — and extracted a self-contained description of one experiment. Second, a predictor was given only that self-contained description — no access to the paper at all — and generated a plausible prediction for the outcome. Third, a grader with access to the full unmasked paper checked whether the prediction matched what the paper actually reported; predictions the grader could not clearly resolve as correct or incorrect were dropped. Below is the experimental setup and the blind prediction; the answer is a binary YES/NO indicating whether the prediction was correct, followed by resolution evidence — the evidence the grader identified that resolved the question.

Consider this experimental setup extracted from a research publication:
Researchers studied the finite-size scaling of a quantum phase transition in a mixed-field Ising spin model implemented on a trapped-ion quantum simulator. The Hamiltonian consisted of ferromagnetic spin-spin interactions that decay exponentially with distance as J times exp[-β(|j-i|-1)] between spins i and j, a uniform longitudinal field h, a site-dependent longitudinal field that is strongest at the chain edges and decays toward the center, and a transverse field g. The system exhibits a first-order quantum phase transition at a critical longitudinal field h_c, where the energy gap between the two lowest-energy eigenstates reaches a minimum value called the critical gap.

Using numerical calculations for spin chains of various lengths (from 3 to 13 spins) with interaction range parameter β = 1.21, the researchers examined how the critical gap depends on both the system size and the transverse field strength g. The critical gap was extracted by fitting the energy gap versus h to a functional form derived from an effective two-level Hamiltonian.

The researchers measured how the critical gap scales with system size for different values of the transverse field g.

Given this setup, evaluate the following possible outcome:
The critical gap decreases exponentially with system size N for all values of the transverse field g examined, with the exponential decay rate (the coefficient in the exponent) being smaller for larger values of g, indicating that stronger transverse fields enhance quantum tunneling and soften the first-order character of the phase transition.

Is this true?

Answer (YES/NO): YES